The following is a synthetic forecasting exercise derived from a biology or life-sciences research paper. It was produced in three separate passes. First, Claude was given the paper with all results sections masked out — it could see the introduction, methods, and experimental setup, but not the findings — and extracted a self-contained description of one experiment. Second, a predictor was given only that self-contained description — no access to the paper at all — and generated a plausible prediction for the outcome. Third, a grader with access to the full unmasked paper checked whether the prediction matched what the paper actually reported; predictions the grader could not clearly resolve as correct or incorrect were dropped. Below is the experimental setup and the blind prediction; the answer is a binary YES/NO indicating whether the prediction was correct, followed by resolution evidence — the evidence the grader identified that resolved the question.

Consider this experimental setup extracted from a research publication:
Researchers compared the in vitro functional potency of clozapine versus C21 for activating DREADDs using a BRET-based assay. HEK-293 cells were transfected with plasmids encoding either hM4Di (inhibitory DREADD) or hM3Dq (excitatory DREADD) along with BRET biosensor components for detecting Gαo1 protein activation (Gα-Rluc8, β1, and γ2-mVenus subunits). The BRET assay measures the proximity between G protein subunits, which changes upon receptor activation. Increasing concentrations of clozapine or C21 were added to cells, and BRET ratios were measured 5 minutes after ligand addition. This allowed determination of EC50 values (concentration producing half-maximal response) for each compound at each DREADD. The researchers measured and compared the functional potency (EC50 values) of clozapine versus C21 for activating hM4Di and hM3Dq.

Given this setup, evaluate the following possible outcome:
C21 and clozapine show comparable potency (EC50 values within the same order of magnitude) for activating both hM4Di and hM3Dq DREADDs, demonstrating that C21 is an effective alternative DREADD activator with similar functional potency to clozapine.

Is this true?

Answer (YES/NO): NO